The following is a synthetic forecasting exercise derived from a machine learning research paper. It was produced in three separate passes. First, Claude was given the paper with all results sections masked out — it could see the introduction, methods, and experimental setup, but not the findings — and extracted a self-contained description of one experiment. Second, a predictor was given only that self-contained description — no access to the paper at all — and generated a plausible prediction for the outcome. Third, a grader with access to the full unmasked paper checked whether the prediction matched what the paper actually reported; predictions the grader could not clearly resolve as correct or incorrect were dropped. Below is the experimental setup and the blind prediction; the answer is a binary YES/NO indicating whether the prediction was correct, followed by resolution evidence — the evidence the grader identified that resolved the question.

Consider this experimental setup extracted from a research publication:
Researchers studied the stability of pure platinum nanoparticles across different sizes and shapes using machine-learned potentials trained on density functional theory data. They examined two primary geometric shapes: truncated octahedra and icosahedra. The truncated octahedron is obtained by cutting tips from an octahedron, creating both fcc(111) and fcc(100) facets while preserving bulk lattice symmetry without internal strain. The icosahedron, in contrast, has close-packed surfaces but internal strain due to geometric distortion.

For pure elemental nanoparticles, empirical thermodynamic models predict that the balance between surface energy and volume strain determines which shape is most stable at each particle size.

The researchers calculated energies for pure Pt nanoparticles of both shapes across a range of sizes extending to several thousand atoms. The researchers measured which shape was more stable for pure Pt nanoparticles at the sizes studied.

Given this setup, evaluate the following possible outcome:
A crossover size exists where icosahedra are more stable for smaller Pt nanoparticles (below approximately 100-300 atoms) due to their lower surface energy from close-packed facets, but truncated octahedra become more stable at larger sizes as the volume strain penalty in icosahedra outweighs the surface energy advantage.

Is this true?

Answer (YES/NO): NO